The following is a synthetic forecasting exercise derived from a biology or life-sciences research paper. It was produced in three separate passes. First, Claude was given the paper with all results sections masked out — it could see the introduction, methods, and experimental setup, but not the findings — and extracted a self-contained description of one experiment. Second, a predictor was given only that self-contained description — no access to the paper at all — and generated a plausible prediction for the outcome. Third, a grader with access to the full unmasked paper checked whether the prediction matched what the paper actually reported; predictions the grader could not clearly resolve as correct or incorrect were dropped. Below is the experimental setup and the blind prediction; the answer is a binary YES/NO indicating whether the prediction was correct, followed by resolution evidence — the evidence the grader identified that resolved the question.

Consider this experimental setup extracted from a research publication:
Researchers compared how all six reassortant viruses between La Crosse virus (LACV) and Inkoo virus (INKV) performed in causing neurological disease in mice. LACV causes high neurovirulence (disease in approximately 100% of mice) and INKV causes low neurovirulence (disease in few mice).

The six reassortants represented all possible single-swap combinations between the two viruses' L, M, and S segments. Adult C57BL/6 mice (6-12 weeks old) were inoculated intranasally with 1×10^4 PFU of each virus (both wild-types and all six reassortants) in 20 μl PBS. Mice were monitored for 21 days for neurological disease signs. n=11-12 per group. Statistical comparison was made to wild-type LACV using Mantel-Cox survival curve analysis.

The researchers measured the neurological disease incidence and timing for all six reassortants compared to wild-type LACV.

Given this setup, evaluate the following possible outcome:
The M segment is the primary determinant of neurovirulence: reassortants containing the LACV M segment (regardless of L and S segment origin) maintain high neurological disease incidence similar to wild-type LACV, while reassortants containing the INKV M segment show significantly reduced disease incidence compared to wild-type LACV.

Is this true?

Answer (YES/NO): NO